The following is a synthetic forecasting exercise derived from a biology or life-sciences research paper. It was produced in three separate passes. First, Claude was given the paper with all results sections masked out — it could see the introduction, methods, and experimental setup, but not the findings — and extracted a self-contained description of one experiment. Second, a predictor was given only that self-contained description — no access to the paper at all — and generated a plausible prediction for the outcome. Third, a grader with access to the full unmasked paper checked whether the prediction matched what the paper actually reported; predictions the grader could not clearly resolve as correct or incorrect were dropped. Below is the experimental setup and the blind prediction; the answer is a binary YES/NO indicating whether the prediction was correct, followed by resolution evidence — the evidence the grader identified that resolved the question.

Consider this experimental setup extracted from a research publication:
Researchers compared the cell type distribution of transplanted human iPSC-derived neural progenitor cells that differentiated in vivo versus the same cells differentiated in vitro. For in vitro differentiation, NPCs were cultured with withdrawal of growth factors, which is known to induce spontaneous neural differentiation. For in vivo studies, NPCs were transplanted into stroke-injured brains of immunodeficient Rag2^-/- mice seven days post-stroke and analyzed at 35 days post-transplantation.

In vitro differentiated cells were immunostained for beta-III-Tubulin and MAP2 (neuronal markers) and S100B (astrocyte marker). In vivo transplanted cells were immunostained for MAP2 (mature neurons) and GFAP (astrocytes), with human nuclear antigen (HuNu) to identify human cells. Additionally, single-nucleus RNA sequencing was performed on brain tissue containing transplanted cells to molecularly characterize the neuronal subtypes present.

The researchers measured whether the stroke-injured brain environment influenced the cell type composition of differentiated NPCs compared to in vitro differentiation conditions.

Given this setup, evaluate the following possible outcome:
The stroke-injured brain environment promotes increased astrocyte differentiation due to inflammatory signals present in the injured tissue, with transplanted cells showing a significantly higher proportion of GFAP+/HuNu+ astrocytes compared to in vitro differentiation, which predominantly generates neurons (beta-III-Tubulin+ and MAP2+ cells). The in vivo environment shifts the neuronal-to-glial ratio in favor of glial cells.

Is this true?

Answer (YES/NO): NO